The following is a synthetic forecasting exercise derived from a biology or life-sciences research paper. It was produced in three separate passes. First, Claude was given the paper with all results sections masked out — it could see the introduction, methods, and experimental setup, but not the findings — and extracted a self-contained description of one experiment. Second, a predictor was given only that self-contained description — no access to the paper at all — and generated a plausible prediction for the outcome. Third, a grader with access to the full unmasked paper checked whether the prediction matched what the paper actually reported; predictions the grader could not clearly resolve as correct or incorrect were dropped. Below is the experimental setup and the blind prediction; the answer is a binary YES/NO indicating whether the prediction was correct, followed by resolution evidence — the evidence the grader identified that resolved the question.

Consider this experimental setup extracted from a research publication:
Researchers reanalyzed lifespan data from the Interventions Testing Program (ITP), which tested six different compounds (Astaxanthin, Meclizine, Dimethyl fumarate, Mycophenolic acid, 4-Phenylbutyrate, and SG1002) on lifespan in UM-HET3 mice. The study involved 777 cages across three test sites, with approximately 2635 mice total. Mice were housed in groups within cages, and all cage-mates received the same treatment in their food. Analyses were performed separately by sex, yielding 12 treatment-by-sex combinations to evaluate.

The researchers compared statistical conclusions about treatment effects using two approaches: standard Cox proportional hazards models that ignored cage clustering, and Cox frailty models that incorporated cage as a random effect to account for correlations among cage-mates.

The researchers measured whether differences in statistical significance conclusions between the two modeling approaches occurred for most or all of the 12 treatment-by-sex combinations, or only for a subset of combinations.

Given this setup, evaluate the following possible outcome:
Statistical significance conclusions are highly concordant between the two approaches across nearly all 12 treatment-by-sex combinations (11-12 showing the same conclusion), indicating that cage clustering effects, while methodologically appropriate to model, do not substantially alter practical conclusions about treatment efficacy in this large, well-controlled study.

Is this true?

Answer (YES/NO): NO